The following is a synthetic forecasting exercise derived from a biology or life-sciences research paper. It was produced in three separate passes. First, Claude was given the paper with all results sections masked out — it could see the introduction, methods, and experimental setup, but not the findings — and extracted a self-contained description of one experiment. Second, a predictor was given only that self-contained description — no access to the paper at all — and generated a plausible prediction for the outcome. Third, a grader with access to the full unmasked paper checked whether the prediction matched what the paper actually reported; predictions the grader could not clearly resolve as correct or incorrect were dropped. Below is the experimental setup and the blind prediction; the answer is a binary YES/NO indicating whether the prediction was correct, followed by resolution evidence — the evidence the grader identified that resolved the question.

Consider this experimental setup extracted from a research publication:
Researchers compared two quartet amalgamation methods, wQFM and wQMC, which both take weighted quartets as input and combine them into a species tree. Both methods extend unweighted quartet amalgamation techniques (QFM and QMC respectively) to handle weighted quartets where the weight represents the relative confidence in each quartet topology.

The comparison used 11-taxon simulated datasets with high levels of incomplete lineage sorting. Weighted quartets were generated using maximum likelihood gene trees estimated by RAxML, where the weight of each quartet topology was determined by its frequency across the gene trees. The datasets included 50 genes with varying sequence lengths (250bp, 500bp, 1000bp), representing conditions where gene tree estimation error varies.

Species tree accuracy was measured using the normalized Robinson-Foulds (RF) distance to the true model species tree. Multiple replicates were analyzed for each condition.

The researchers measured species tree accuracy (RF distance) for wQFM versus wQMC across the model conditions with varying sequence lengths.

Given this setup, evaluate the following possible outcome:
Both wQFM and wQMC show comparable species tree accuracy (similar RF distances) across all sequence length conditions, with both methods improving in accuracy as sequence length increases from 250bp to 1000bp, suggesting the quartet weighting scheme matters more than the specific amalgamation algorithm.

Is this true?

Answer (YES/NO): NO